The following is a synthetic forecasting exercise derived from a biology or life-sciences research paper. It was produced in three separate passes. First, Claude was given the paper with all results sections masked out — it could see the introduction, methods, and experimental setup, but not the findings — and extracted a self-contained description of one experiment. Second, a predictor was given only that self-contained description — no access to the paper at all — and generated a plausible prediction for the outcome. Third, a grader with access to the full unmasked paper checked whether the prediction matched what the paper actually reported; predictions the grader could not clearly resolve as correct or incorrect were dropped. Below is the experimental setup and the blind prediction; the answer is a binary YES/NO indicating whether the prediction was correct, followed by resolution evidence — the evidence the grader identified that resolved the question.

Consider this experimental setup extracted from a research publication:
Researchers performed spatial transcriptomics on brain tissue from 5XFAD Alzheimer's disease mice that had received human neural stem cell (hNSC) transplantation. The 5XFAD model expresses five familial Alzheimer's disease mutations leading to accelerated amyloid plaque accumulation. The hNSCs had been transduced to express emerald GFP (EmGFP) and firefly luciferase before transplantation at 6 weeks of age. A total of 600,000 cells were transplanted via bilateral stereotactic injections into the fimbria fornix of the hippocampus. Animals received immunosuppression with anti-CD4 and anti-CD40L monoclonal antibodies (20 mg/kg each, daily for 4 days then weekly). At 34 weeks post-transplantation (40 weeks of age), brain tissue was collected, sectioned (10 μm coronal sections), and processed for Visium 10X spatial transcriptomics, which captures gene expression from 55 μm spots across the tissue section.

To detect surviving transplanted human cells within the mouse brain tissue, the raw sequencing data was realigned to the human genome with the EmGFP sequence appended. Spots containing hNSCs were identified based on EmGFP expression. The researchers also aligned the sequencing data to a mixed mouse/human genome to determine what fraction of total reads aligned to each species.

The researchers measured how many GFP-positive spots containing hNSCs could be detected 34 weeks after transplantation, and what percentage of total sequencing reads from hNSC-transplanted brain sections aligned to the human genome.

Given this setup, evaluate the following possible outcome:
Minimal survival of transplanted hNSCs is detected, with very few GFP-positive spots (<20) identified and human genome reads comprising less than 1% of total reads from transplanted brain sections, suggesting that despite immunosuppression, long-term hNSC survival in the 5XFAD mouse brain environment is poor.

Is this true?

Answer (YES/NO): NO